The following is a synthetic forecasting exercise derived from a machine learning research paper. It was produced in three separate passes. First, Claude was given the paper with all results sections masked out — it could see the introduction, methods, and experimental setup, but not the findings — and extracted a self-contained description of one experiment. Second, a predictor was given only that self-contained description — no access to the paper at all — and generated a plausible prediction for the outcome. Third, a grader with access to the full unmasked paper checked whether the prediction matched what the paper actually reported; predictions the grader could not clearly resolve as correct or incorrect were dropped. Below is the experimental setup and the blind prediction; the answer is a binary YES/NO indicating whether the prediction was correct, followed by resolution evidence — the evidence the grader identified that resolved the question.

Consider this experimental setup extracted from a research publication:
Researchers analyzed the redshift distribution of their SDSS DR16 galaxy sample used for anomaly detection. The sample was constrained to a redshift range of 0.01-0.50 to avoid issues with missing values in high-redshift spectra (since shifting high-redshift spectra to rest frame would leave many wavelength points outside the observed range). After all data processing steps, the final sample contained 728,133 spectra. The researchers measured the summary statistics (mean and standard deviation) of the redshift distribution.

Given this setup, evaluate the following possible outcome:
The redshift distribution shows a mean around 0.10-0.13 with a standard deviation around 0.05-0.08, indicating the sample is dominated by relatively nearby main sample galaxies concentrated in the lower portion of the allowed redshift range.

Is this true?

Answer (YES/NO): YES